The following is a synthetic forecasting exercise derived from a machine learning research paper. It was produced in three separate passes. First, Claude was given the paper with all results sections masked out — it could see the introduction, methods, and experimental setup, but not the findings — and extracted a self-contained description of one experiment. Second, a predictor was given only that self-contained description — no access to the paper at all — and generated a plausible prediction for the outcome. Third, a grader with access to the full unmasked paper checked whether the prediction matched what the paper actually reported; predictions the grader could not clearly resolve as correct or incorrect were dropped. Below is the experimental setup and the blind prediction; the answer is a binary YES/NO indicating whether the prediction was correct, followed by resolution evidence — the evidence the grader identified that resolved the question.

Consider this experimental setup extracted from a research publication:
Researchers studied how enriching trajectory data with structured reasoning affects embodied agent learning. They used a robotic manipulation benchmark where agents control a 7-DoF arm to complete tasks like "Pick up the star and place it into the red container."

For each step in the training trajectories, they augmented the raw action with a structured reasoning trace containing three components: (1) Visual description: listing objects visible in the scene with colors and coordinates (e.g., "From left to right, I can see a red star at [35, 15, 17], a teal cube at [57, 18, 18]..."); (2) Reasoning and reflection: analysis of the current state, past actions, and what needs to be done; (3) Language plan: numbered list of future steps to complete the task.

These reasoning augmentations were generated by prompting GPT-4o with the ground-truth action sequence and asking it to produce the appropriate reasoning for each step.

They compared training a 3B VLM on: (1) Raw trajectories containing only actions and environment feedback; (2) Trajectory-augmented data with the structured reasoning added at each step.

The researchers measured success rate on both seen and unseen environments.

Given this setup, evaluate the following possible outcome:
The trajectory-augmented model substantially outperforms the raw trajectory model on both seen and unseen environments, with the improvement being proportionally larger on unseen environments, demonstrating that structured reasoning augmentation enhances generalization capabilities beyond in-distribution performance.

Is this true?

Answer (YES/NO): YES